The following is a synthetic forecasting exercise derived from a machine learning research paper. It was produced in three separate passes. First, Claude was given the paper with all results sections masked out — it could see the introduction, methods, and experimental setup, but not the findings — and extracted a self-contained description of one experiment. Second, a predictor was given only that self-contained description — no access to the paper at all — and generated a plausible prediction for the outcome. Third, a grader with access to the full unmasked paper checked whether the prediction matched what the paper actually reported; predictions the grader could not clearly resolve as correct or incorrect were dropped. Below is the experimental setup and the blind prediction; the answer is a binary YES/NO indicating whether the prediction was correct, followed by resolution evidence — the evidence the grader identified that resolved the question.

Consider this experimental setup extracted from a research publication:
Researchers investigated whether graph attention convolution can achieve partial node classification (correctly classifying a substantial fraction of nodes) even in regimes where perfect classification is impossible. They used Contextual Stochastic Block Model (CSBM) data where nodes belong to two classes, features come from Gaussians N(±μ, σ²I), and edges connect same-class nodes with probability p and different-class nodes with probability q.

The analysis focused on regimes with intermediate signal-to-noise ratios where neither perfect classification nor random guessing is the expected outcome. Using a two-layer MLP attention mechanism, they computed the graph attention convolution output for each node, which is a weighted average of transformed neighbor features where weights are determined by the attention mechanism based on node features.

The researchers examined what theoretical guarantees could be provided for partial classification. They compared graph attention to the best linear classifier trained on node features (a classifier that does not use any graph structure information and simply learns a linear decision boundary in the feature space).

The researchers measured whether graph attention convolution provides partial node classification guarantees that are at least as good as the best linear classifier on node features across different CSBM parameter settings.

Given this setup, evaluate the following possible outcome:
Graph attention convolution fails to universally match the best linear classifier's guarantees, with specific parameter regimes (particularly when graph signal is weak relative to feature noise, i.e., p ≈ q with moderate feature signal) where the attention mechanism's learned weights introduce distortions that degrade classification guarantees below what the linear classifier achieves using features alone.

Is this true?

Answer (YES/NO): NO